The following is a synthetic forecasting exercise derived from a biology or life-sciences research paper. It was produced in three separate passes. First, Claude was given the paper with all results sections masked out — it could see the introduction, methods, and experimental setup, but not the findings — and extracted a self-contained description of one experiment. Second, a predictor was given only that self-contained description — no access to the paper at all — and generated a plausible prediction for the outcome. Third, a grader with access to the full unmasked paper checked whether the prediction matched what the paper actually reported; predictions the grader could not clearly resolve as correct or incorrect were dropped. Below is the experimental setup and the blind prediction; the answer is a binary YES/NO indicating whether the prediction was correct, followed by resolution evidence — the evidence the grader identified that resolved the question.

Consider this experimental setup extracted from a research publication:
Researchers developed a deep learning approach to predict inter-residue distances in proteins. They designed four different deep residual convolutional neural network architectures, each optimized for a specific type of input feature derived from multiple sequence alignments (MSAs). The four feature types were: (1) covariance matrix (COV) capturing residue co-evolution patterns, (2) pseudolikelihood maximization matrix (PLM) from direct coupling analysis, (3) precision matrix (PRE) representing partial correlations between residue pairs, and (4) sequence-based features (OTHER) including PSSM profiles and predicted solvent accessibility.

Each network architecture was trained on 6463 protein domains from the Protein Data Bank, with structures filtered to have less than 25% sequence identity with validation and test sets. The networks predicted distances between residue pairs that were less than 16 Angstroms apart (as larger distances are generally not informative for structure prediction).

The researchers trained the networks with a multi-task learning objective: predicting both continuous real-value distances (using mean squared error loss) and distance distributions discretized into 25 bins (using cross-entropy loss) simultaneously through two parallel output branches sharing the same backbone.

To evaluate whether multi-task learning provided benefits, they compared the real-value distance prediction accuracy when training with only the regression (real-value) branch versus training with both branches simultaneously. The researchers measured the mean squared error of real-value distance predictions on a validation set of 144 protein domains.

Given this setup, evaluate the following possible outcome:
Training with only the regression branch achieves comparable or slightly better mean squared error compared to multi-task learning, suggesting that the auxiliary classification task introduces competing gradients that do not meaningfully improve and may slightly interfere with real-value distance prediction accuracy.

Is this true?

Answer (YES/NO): NO